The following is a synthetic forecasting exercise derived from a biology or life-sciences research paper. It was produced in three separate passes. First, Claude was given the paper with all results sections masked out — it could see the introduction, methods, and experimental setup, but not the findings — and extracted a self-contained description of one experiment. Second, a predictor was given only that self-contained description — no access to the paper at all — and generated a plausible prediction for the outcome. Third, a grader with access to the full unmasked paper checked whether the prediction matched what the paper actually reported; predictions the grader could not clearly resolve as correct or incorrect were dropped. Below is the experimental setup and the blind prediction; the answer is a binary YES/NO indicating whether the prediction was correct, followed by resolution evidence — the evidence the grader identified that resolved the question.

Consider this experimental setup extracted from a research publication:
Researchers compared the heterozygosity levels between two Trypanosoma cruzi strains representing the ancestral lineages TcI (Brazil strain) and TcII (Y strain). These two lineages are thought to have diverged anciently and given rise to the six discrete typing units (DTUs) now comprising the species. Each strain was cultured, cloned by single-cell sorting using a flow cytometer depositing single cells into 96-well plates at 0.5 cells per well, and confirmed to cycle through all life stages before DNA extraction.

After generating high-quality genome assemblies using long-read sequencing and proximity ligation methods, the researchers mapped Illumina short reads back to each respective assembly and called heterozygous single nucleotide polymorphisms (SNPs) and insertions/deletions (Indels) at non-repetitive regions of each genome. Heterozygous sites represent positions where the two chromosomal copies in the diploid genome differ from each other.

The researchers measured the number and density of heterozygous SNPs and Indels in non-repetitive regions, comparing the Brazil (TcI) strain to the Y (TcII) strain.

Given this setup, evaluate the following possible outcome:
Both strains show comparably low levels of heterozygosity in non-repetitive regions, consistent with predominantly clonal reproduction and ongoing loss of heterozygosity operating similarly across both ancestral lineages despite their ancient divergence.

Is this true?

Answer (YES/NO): NO